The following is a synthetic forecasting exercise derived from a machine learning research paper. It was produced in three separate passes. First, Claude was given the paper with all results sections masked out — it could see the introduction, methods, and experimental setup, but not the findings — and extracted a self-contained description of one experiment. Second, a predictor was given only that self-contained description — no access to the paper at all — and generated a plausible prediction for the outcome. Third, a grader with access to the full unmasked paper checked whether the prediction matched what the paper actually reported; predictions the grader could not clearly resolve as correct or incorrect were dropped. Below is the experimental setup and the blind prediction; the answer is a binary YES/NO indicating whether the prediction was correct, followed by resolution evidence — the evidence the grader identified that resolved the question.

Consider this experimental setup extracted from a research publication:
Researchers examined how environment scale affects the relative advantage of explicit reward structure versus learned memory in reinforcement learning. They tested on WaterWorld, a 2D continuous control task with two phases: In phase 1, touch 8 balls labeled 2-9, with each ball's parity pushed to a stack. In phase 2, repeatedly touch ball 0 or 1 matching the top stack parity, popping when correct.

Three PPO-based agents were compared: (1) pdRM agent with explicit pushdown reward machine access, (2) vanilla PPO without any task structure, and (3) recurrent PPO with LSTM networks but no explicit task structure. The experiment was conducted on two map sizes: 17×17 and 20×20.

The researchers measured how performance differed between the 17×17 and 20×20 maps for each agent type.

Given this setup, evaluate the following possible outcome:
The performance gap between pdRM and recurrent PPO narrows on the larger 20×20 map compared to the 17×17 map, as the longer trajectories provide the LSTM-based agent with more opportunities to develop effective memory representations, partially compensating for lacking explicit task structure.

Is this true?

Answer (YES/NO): NO